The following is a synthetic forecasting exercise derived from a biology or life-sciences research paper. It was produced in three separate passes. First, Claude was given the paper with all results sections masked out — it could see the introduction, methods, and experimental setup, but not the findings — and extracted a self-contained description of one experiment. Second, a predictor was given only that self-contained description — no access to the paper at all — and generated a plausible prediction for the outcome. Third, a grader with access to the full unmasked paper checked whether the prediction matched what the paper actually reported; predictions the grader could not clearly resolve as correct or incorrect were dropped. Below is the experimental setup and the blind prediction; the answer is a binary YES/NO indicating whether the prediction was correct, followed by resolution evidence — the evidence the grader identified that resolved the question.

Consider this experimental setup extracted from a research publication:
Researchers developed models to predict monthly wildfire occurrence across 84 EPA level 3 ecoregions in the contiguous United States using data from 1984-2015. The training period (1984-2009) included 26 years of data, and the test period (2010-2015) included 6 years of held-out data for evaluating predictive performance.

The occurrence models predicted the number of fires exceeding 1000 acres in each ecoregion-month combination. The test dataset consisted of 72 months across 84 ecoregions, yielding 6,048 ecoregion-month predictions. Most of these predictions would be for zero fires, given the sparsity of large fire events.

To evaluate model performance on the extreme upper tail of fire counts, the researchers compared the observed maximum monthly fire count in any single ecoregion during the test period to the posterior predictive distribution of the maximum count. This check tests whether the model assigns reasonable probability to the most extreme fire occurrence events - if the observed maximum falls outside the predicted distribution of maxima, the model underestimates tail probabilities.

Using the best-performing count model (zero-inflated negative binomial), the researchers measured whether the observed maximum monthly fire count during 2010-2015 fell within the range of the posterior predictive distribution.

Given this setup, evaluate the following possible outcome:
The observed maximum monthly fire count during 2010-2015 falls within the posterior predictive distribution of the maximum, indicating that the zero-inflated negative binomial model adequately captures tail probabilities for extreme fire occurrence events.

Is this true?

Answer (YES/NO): YES